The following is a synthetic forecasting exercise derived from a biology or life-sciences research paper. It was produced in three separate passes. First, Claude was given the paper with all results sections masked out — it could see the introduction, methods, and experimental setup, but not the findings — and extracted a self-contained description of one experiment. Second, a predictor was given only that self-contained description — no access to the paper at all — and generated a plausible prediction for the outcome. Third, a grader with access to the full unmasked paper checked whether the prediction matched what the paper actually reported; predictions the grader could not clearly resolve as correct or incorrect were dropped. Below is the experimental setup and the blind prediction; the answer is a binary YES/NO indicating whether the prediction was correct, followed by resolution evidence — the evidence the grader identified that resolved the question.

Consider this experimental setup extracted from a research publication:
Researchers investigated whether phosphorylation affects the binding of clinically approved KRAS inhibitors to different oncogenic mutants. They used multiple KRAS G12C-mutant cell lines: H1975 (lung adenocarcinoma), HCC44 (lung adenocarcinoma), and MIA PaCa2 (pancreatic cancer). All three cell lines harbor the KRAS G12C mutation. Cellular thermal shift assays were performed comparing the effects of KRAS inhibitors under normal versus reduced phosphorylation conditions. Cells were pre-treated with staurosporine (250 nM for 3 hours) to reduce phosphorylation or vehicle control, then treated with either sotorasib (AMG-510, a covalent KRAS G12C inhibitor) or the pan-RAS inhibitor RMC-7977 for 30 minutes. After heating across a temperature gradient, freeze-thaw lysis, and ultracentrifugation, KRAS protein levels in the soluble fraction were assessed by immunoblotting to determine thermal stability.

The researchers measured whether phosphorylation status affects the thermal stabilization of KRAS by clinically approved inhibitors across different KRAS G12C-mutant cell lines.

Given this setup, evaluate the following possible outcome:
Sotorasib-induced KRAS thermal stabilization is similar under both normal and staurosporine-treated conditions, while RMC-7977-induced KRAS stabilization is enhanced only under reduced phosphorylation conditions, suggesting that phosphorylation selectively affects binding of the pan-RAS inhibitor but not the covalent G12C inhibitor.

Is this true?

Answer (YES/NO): NO